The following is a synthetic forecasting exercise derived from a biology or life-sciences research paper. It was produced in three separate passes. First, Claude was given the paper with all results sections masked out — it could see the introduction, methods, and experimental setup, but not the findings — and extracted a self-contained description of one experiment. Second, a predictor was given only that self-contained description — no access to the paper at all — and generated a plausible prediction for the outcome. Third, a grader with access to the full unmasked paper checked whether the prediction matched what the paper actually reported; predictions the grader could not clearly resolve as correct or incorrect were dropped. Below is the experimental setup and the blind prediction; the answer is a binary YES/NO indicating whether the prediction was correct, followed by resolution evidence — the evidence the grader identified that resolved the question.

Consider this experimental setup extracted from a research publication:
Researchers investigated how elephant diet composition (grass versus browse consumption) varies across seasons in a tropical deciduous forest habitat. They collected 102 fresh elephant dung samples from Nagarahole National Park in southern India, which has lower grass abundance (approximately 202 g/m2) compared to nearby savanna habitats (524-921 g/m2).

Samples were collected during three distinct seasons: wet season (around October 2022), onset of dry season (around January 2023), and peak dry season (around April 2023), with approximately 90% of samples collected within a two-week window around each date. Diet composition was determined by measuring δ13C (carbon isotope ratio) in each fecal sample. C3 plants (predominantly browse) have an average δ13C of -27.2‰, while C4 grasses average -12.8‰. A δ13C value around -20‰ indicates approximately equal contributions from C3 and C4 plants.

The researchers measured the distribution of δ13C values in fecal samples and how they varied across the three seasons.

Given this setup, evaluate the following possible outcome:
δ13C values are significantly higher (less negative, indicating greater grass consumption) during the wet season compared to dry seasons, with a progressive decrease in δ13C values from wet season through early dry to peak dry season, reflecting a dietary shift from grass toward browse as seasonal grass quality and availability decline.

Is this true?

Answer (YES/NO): NO